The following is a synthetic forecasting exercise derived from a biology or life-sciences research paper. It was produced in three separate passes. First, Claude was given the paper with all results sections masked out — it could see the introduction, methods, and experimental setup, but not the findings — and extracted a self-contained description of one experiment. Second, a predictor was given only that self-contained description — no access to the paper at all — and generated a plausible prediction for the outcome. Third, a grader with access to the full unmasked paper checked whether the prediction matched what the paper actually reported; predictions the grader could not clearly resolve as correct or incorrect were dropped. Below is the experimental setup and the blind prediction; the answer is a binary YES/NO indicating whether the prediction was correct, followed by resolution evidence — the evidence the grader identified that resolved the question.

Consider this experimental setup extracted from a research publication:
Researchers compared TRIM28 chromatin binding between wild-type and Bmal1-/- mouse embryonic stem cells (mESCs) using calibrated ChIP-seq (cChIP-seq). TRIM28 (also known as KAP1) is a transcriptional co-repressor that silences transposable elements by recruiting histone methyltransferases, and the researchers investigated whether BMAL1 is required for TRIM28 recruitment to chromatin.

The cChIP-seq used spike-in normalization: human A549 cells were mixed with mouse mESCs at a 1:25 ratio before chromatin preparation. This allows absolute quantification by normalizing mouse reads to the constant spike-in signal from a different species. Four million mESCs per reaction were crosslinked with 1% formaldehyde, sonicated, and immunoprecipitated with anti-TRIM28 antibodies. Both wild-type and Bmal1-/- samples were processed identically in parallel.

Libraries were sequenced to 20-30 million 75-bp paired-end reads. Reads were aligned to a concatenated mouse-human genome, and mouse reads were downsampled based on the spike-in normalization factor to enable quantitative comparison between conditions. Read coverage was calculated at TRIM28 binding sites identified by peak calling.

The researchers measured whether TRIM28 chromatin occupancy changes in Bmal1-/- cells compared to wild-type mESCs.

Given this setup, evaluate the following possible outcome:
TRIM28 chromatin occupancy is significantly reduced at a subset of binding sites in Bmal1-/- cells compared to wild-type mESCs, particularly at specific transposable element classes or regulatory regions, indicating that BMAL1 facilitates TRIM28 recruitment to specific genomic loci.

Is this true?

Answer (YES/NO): YES